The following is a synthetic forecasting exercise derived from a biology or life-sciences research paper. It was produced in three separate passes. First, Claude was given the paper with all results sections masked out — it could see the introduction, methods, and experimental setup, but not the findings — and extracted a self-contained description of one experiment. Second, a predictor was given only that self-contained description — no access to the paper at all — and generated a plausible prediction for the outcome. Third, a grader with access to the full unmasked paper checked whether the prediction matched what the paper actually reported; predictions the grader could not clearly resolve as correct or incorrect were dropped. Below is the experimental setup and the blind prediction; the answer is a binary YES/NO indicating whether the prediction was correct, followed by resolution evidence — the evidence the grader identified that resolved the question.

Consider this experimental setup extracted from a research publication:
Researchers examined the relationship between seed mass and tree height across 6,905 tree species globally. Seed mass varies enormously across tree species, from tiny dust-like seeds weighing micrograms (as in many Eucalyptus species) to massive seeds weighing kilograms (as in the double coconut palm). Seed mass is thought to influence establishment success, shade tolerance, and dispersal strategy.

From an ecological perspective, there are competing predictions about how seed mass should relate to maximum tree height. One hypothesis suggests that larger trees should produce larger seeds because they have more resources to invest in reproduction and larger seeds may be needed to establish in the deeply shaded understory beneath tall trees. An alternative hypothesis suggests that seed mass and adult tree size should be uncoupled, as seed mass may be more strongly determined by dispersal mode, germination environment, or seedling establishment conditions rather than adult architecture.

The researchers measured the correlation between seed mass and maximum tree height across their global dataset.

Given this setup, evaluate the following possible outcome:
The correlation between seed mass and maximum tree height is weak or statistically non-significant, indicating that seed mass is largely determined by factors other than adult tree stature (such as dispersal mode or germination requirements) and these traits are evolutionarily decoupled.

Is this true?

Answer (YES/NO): YES